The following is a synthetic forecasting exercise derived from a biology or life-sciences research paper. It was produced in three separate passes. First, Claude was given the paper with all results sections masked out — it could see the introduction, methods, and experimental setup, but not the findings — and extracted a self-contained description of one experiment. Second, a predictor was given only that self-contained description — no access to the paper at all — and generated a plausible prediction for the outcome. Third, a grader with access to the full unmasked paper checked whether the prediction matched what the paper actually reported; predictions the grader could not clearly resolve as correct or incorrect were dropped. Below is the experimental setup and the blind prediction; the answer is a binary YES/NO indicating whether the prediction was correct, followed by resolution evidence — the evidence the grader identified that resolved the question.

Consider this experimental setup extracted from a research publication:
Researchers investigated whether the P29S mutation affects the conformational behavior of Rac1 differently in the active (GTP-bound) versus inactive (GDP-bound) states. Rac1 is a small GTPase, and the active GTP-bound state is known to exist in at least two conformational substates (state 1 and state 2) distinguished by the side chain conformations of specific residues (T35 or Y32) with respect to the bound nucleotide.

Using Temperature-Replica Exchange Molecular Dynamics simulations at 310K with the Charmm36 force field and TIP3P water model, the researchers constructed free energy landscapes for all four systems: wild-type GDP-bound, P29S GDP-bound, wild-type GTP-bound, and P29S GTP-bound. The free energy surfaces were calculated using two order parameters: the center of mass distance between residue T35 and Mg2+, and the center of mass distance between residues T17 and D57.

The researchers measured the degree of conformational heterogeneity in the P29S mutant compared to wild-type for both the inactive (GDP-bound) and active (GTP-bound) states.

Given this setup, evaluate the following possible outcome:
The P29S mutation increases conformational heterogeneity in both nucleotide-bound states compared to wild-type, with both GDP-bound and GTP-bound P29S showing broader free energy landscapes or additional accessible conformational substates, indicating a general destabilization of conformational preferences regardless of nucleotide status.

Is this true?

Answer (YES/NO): YES